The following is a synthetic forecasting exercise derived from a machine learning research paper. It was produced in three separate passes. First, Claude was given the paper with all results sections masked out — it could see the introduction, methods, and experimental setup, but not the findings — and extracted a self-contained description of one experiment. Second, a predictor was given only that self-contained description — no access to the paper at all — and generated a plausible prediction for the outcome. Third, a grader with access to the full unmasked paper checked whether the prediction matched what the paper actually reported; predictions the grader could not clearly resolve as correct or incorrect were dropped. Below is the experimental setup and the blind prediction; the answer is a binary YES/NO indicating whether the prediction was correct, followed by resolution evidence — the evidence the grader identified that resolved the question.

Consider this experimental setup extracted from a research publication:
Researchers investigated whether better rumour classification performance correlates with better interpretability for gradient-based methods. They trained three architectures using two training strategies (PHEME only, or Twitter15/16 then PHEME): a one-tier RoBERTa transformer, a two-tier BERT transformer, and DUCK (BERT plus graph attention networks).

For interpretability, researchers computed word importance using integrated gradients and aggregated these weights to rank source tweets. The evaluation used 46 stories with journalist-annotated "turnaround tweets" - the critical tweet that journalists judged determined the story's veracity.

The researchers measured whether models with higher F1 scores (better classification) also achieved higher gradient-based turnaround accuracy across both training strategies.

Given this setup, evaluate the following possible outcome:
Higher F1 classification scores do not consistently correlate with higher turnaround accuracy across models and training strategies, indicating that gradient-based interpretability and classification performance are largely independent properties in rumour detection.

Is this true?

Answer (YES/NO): NO